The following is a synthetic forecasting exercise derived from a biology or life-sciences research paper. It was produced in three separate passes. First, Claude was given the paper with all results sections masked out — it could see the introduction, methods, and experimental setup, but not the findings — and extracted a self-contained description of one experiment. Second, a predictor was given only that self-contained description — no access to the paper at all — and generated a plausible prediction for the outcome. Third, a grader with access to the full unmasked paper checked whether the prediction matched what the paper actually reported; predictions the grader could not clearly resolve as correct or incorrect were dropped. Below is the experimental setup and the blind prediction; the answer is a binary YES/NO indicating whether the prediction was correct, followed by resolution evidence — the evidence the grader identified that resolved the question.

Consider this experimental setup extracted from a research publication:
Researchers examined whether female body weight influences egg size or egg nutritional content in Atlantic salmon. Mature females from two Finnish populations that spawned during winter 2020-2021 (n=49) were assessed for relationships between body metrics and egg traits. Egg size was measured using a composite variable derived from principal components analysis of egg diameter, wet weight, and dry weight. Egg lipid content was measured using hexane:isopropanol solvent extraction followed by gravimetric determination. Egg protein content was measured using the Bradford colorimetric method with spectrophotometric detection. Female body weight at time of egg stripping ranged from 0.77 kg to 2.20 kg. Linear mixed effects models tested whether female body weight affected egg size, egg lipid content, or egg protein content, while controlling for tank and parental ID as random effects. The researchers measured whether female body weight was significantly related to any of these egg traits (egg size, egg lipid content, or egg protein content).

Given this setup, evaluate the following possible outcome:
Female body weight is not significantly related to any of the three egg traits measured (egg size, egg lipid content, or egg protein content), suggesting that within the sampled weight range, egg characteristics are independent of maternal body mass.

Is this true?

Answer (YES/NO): YES